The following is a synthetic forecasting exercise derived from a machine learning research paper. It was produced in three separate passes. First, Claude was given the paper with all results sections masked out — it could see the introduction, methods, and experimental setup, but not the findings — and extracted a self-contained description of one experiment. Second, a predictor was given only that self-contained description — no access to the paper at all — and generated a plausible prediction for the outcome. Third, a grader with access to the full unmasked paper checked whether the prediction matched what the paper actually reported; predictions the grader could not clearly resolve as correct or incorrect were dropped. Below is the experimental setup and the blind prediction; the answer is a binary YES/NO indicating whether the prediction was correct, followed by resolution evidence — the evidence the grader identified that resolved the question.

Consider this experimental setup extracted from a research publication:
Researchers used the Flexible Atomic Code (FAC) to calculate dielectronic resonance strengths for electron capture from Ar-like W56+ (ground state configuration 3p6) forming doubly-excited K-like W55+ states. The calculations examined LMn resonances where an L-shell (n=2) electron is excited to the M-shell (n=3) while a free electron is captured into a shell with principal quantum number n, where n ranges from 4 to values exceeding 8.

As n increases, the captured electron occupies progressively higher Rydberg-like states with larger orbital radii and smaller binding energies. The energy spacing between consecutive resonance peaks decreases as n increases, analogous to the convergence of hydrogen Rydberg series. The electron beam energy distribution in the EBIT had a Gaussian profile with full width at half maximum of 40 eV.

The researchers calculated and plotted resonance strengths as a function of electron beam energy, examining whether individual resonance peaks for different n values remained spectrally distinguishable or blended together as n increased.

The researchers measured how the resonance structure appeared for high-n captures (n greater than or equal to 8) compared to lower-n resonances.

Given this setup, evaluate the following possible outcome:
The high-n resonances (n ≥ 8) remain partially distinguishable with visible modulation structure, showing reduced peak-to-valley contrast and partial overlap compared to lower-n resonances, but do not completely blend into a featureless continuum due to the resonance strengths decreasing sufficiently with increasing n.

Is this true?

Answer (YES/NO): NO